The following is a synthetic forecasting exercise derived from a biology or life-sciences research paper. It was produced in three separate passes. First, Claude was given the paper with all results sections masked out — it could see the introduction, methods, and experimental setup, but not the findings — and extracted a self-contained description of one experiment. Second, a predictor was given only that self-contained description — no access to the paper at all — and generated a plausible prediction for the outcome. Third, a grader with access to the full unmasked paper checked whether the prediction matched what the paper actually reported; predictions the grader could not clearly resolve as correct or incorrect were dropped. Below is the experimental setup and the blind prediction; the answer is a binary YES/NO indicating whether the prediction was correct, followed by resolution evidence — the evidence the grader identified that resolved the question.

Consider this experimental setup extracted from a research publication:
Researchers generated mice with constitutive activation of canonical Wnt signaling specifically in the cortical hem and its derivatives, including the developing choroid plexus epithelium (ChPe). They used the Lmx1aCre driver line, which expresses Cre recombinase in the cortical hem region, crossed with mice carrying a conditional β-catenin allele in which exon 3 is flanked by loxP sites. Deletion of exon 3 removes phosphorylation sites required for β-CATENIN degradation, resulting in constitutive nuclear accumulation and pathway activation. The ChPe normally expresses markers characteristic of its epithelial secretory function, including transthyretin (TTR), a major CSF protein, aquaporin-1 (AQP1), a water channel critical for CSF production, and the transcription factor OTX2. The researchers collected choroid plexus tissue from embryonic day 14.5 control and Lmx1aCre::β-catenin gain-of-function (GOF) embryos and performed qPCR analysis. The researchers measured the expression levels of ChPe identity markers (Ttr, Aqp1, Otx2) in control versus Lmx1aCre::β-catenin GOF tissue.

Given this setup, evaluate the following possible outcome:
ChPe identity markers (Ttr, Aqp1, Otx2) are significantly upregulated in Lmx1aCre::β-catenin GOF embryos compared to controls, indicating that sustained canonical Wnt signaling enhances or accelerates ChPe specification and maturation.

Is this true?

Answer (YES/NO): NO